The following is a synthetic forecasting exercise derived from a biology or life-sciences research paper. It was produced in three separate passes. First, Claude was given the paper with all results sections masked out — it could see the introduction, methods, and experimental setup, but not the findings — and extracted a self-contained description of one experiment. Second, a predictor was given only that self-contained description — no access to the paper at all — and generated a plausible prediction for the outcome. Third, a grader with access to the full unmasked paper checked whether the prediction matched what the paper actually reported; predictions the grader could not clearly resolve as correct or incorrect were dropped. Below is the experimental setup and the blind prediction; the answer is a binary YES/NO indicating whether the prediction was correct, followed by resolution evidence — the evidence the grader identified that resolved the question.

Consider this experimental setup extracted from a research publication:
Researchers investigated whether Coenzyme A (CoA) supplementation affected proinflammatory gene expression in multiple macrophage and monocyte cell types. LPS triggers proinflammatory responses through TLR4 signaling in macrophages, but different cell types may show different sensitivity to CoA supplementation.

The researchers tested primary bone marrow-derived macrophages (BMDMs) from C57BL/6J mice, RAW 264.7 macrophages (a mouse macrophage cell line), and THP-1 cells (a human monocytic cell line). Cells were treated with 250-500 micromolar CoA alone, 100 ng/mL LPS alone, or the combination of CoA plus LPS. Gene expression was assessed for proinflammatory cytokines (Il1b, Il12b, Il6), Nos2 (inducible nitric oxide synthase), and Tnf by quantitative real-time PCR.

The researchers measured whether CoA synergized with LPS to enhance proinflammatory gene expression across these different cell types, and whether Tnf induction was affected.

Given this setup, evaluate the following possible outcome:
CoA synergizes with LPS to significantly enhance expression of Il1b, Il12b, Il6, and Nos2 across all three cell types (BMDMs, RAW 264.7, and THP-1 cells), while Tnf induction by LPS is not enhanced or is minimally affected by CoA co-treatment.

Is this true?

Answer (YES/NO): YES